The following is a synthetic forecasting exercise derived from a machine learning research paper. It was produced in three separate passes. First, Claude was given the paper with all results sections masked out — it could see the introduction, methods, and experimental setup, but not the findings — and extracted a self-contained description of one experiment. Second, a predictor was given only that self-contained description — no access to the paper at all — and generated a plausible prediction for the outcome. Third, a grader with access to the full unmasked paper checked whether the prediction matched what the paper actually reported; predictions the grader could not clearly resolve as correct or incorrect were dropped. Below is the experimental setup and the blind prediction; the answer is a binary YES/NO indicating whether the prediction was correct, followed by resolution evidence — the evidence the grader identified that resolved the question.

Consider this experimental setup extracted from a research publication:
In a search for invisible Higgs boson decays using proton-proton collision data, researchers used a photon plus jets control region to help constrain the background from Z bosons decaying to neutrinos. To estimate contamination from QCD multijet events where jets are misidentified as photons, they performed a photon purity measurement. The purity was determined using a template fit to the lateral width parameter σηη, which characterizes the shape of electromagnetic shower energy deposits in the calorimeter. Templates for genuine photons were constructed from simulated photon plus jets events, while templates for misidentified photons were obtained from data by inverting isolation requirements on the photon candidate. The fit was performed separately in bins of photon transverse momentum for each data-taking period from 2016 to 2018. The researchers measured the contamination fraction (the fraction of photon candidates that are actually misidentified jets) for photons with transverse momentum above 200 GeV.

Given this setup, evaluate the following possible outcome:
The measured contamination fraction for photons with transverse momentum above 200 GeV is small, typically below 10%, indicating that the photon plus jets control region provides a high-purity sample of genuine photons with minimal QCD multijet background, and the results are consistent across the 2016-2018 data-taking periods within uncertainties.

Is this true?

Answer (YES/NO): YES